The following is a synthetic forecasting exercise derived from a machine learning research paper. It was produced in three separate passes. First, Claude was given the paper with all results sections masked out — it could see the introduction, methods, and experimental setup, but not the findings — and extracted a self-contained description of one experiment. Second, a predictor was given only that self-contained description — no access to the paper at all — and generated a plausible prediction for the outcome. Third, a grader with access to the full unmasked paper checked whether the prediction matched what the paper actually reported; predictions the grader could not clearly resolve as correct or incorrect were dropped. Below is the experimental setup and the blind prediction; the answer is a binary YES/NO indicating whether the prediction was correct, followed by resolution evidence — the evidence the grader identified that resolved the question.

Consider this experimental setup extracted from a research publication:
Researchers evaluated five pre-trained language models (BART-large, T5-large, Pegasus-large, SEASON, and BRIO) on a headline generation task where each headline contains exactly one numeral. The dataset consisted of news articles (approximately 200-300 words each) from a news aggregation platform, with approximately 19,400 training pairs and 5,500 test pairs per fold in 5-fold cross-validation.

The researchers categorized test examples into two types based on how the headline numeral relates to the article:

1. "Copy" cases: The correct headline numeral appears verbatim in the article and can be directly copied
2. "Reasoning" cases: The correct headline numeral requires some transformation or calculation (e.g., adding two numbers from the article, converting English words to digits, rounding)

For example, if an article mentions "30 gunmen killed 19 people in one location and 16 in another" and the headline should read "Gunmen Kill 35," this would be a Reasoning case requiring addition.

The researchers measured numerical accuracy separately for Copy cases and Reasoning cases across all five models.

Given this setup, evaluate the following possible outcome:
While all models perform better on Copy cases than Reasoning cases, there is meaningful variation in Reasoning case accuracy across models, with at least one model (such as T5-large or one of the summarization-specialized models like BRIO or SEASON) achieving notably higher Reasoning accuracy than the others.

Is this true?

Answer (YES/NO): NO